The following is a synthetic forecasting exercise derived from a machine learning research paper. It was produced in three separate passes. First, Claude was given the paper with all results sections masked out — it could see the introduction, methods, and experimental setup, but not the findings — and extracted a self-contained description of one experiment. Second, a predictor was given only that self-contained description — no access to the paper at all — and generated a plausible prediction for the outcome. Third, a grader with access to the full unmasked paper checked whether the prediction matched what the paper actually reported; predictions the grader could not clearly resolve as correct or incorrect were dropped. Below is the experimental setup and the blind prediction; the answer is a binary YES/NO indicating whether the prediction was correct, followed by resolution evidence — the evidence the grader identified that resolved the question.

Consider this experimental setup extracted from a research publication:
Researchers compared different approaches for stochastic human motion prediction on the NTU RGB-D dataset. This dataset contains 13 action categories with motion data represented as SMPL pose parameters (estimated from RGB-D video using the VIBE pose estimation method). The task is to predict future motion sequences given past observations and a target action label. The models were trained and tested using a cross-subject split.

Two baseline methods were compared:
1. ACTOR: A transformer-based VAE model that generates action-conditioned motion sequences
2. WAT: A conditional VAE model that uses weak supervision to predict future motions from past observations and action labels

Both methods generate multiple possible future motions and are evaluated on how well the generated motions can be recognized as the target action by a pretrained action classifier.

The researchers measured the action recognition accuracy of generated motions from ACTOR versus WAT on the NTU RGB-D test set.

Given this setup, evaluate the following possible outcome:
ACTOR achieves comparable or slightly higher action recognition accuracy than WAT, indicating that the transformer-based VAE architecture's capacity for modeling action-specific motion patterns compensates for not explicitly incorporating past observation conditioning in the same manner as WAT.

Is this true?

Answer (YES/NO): NO